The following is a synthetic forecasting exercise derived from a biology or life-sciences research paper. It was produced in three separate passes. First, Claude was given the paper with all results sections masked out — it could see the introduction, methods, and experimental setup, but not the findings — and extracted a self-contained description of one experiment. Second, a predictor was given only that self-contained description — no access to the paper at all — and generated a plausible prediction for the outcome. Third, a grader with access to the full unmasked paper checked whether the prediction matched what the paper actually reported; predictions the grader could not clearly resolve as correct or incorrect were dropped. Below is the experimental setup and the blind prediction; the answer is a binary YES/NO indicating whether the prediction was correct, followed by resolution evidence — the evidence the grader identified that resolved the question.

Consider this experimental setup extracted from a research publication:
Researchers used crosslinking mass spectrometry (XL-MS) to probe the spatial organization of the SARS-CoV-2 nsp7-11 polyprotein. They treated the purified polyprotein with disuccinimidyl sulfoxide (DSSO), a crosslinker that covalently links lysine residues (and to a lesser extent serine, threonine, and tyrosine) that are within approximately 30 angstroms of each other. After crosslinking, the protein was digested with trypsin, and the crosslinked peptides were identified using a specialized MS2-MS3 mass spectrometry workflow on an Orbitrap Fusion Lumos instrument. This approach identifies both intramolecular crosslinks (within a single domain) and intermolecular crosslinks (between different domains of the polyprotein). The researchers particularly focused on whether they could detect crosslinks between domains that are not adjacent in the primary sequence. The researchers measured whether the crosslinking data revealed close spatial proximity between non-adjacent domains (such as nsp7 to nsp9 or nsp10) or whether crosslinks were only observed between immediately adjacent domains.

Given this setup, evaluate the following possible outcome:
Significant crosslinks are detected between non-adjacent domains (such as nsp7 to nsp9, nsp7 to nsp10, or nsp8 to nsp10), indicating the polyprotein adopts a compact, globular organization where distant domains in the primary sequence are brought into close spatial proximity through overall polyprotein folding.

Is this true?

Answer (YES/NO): YES